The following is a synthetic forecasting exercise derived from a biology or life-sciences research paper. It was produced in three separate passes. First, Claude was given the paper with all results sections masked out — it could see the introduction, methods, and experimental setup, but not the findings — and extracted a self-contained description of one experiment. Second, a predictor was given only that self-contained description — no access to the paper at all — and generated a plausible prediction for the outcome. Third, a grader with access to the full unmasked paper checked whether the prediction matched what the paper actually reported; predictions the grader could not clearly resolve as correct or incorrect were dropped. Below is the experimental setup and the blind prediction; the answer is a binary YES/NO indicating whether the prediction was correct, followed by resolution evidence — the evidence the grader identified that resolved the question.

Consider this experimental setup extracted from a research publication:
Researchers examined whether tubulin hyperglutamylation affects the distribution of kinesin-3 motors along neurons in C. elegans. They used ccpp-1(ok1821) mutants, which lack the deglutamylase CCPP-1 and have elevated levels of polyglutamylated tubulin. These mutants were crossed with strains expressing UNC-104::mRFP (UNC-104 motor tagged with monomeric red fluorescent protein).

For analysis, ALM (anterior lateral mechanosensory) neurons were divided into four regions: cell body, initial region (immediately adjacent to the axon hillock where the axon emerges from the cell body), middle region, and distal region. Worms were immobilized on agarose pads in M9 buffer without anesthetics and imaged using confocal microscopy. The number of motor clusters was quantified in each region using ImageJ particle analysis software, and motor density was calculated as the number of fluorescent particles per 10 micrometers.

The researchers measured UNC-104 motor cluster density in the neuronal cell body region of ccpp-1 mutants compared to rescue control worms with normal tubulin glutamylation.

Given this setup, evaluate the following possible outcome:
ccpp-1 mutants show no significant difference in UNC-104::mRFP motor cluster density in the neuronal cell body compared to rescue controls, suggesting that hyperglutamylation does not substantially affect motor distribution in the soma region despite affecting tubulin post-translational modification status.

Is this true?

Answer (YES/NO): NO